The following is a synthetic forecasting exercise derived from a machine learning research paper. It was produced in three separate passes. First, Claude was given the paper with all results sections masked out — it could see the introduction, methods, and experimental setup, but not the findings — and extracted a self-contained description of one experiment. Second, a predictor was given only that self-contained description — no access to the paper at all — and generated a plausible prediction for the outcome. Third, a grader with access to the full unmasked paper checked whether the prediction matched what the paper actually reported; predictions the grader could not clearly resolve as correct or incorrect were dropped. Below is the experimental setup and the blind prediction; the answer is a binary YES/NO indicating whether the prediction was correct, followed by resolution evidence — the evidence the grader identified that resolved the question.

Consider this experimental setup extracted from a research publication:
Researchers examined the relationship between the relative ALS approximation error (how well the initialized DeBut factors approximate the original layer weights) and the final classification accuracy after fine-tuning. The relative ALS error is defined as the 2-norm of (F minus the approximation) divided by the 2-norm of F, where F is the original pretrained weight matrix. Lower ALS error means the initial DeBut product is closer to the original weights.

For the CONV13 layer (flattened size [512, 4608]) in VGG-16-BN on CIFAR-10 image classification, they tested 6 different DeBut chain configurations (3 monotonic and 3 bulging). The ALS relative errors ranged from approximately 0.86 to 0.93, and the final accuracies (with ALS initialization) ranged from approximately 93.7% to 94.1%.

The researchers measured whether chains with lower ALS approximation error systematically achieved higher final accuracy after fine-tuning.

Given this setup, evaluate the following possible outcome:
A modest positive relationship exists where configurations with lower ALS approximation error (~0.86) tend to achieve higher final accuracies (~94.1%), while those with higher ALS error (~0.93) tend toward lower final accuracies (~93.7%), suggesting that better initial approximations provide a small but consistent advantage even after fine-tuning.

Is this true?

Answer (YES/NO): NO